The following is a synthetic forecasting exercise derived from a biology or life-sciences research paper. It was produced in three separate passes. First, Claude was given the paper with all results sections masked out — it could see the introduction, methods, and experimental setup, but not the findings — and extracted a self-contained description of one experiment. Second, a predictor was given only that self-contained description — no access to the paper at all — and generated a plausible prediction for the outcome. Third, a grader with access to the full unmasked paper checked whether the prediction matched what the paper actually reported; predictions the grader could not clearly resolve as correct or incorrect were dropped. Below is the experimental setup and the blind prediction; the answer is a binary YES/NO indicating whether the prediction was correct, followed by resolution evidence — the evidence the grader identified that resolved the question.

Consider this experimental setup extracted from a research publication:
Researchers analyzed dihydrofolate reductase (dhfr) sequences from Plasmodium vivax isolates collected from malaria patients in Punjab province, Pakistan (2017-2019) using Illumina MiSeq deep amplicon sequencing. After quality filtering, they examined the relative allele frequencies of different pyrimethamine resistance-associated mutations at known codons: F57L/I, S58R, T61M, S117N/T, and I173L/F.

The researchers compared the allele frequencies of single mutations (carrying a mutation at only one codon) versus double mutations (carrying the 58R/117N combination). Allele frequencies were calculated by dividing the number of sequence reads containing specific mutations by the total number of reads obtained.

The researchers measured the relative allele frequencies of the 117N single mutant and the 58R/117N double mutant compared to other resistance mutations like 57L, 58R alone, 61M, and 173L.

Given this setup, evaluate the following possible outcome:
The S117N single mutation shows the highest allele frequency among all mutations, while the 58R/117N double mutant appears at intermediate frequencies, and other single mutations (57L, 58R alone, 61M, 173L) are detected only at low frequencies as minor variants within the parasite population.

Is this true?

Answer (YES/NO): NO